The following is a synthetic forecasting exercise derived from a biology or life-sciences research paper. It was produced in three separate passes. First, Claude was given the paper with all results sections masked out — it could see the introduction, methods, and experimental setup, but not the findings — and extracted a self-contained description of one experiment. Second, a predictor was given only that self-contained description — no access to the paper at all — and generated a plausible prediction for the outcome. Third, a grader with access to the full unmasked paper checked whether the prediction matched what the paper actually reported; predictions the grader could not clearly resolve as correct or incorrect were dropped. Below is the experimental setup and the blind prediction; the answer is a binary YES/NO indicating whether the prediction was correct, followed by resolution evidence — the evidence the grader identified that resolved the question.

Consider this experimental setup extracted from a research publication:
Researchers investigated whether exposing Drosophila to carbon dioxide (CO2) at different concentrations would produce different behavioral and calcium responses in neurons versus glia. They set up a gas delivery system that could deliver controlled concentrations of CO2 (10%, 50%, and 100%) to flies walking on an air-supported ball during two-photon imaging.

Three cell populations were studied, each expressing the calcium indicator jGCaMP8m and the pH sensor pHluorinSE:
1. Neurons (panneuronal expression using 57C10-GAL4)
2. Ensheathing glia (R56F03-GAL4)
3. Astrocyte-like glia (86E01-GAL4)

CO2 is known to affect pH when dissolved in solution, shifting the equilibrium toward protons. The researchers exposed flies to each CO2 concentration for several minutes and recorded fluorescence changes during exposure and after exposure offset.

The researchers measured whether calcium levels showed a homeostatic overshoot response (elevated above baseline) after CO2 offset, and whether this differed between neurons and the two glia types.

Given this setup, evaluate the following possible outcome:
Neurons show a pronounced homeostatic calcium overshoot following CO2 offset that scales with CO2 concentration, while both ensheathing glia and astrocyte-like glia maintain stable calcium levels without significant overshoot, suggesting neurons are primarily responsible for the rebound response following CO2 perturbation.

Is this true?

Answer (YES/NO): NO